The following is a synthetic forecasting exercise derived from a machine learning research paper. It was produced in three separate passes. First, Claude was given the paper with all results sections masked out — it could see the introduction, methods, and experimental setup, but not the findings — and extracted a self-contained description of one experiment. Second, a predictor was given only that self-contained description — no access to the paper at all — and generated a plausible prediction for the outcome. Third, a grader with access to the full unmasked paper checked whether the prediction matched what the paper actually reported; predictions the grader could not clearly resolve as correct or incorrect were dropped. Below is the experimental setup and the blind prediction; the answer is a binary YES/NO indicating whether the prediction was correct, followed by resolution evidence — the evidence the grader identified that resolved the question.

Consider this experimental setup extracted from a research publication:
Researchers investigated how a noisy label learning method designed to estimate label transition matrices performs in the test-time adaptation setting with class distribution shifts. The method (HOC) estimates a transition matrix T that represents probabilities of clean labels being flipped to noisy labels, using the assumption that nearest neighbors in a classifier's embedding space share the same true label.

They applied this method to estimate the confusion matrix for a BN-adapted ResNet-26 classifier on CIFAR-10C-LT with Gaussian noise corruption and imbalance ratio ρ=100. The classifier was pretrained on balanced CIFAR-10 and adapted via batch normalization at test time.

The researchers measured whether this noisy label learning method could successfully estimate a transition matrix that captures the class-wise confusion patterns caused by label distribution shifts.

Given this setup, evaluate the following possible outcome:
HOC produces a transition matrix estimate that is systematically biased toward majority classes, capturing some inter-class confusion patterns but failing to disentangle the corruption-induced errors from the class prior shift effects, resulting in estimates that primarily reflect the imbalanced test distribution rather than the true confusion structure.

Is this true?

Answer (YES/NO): NO